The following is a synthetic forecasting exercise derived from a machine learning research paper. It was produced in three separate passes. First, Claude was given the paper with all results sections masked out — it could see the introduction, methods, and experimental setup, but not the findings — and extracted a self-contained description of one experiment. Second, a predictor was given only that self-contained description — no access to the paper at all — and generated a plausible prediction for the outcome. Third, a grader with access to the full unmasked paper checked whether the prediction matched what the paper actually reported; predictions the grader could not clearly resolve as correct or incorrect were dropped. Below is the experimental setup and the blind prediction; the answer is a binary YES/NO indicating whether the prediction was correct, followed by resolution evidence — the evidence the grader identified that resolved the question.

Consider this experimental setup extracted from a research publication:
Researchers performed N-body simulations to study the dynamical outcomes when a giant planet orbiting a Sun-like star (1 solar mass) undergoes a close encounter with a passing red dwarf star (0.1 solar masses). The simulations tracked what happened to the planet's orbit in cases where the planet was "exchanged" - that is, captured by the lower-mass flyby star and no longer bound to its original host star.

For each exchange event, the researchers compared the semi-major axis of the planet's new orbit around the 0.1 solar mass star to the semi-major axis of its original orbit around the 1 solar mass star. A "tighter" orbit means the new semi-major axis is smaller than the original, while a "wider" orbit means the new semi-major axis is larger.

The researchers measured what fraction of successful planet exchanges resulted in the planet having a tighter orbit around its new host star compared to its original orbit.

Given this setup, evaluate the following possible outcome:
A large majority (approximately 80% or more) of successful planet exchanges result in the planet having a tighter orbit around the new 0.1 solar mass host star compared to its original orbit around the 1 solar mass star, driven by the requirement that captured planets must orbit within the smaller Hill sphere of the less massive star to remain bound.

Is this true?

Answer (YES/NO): NO